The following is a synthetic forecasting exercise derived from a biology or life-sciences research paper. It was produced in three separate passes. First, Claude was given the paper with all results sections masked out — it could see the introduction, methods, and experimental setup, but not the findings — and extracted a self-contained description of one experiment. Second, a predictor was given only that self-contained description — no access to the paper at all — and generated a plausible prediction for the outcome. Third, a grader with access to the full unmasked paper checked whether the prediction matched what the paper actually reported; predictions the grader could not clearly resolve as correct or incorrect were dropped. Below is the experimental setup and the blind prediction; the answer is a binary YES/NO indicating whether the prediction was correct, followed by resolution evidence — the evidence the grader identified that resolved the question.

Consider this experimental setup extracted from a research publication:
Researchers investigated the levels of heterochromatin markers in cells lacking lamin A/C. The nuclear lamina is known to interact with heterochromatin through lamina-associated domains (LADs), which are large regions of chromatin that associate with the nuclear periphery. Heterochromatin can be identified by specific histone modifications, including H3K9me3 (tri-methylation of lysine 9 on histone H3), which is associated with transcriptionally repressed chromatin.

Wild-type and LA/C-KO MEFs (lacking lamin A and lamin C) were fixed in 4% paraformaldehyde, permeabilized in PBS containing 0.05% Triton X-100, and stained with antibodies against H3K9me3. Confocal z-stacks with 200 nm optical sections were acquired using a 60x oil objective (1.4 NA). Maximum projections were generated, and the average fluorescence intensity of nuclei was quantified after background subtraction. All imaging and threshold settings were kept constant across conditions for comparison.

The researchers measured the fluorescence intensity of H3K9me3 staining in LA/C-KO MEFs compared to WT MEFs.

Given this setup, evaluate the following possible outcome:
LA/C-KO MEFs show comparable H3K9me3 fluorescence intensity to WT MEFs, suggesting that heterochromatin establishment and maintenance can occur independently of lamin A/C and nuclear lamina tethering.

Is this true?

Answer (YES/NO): NO